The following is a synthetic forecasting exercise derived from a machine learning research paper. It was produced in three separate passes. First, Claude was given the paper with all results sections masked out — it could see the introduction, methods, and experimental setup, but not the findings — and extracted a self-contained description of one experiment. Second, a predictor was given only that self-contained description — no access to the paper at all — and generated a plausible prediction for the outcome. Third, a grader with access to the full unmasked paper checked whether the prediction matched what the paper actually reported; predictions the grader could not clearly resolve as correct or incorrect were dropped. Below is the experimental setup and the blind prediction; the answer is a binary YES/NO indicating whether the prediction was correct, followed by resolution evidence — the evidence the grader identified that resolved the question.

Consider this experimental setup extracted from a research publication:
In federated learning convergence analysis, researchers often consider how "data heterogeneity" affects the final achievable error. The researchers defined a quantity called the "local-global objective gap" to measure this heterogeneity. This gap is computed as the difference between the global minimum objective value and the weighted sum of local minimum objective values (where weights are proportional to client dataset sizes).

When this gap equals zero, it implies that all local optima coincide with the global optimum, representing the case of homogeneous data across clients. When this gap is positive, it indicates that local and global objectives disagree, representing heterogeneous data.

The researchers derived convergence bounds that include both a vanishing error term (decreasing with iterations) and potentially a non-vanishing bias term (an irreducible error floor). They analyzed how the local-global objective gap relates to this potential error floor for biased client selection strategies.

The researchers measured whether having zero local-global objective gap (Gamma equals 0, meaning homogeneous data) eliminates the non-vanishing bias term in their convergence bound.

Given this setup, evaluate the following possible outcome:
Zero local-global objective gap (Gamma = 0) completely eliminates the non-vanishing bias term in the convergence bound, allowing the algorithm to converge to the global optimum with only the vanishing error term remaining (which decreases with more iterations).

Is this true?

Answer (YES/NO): YES